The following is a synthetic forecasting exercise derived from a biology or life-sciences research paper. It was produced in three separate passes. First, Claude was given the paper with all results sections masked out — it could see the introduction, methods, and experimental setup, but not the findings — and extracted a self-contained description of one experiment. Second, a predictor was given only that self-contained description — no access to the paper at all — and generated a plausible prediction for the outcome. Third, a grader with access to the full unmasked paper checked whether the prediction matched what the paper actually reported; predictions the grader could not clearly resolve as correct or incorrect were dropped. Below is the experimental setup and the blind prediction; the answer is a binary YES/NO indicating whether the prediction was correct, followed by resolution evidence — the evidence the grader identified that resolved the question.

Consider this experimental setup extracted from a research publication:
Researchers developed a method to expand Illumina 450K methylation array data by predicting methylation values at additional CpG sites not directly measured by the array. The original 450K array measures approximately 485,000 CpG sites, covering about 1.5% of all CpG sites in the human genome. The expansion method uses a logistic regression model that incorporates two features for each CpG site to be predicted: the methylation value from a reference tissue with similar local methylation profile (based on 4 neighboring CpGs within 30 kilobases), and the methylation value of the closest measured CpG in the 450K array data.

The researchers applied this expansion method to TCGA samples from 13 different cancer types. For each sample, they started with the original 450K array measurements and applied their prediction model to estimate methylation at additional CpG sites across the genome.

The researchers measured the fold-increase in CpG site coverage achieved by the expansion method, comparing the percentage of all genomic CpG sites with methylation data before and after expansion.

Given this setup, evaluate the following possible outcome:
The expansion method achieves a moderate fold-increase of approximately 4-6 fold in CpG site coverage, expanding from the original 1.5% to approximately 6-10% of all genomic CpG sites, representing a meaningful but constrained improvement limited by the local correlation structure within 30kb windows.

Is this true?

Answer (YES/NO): NO